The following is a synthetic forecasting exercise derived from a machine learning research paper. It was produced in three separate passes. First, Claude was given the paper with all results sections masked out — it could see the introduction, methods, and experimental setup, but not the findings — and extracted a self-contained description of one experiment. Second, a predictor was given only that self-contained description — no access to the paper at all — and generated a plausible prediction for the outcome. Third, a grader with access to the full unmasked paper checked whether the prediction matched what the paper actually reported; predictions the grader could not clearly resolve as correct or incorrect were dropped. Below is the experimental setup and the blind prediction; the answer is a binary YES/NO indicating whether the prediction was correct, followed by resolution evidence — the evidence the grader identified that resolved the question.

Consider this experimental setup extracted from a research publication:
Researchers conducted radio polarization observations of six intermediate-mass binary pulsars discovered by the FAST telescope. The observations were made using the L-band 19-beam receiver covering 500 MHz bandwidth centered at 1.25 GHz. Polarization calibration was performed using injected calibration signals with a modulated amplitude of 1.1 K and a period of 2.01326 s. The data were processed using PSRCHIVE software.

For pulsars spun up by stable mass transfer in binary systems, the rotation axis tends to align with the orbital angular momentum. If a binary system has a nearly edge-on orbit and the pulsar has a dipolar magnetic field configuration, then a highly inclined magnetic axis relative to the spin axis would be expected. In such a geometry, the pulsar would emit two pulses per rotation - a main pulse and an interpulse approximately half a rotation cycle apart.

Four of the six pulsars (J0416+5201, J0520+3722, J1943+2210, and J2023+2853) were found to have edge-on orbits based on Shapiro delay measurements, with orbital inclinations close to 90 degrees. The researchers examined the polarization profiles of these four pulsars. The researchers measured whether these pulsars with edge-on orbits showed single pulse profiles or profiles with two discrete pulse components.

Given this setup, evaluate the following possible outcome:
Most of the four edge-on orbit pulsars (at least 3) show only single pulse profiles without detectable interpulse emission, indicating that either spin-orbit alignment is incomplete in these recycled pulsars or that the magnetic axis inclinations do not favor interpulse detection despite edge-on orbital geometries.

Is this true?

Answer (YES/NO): NO